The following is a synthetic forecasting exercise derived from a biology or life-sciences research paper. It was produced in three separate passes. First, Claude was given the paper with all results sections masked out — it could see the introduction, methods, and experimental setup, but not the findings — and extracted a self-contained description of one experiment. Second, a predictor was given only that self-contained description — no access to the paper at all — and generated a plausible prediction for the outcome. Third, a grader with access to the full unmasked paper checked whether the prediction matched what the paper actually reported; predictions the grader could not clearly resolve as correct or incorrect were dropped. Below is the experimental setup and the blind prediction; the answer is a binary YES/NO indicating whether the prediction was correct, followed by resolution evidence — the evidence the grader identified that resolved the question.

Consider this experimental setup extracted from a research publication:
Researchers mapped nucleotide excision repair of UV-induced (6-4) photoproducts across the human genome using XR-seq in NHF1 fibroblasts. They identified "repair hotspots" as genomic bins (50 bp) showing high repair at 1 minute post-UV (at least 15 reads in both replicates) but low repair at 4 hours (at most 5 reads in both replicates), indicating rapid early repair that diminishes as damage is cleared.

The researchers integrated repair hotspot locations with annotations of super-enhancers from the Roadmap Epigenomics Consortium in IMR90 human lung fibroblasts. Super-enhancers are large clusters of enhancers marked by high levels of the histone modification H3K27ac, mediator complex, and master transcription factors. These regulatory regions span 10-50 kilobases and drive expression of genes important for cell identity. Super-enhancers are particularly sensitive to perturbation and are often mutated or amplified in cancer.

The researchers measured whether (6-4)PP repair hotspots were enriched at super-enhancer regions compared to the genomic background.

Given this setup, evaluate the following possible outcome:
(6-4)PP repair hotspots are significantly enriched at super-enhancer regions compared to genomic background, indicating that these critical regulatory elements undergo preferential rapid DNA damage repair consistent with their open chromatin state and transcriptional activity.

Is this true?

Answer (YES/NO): YES